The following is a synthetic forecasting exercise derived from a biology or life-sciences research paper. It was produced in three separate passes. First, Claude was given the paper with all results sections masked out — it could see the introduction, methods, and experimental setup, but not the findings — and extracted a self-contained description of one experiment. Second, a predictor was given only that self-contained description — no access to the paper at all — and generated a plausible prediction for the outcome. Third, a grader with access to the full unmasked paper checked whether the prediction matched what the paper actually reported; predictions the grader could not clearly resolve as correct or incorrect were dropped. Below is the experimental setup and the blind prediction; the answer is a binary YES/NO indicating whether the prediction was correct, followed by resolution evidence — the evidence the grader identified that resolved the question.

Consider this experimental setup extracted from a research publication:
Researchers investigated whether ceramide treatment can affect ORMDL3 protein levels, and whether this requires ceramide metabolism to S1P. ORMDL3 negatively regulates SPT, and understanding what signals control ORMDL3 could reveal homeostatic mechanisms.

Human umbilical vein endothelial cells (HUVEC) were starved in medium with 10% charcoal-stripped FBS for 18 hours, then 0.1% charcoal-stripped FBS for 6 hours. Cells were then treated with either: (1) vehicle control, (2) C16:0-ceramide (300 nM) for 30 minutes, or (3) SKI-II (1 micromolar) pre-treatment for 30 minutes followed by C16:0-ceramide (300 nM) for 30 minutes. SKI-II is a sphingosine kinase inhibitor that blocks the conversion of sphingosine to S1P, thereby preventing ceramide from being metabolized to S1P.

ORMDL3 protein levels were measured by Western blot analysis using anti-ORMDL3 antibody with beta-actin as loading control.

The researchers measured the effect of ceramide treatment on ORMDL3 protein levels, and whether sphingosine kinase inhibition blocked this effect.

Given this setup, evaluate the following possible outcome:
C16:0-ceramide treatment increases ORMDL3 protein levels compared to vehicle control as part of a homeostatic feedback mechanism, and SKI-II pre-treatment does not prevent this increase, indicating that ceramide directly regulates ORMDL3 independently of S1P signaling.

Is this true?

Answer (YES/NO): NO